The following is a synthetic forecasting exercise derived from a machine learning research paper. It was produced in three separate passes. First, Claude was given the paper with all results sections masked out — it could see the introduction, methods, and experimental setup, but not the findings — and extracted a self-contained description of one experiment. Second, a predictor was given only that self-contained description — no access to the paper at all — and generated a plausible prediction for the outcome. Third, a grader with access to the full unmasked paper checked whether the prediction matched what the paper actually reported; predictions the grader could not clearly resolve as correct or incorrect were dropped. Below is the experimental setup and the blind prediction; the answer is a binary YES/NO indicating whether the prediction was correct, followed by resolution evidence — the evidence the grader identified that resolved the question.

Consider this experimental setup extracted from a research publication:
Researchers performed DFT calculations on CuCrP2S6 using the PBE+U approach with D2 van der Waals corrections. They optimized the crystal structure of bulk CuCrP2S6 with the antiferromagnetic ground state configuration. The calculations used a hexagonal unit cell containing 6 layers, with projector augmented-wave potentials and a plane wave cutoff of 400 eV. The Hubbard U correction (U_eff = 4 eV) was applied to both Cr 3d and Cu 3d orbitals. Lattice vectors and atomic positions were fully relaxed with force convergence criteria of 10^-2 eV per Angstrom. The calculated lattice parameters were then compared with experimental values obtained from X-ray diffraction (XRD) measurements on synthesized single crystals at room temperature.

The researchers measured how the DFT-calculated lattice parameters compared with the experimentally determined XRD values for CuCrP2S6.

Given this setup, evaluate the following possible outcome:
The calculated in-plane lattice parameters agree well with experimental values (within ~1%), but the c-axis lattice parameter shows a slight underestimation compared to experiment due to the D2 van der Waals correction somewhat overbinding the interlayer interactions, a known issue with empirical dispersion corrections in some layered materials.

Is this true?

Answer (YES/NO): NO